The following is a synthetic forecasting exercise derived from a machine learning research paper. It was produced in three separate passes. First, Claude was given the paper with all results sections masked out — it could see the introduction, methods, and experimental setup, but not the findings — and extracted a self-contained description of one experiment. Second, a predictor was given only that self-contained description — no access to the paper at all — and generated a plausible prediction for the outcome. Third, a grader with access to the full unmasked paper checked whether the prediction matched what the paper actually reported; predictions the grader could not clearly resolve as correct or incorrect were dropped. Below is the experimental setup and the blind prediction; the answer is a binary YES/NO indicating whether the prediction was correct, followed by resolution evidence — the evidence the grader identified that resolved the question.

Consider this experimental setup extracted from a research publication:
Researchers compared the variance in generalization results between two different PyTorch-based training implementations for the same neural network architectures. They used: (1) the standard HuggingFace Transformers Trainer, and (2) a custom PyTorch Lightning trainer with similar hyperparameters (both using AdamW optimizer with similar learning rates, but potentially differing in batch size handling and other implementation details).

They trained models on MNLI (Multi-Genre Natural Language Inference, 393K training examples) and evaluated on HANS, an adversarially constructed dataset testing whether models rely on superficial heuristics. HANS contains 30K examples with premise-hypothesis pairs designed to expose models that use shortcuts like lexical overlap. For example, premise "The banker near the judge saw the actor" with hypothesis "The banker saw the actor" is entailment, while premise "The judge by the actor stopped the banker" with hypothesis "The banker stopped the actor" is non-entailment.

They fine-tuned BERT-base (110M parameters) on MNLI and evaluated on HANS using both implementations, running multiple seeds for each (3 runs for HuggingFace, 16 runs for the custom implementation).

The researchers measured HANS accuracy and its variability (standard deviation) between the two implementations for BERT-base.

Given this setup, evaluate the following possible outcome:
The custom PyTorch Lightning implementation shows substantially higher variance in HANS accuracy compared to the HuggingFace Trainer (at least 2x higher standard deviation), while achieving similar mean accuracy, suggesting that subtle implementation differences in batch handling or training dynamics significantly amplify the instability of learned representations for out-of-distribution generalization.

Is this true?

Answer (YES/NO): NO